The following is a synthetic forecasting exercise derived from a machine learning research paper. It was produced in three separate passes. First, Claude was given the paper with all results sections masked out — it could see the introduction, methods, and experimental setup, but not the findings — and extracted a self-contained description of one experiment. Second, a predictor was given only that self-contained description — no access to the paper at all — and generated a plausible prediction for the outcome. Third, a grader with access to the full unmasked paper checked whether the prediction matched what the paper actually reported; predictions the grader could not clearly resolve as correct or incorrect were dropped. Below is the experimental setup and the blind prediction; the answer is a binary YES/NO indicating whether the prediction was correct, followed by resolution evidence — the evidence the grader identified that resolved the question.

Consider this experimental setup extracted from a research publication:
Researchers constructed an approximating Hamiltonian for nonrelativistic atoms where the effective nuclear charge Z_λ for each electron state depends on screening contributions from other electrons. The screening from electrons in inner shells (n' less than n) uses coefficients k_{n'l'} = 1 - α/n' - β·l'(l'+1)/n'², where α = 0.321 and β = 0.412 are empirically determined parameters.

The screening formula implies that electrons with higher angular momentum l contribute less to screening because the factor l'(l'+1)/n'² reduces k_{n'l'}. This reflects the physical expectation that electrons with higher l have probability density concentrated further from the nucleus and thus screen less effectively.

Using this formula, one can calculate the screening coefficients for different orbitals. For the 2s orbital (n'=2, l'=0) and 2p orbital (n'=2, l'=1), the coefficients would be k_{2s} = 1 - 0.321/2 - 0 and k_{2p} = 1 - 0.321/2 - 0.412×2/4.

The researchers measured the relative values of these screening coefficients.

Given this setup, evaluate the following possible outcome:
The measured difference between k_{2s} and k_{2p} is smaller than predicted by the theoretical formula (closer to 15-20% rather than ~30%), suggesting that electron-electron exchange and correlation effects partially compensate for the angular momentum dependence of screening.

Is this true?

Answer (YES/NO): NO